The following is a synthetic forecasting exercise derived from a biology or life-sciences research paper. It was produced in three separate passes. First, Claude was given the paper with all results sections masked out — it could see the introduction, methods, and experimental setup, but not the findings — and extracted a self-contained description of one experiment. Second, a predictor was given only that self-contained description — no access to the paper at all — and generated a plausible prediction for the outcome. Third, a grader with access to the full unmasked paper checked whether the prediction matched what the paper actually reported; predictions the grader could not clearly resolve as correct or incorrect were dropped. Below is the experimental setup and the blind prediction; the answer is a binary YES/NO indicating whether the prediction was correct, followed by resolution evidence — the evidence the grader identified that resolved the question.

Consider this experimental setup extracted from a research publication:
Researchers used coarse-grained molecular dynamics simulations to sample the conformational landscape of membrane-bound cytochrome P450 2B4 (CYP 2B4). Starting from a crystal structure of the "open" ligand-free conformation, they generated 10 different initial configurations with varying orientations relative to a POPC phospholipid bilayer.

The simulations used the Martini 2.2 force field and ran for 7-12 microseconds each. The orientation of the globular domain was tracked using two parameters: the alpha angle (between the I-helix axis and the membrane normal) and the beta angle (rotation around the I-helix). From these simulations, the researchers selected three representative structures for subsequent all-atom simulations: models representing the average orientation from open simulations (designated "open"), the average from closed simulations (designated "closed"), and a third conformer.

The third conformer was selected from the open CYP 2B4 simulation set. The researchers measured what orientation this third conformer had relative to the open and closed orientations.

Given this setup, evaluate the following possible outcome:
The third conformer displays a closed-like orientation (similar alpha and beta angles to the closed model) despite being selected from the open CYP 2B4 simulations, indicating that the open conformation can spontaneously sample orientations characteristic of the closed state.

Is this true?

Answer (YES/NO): NO